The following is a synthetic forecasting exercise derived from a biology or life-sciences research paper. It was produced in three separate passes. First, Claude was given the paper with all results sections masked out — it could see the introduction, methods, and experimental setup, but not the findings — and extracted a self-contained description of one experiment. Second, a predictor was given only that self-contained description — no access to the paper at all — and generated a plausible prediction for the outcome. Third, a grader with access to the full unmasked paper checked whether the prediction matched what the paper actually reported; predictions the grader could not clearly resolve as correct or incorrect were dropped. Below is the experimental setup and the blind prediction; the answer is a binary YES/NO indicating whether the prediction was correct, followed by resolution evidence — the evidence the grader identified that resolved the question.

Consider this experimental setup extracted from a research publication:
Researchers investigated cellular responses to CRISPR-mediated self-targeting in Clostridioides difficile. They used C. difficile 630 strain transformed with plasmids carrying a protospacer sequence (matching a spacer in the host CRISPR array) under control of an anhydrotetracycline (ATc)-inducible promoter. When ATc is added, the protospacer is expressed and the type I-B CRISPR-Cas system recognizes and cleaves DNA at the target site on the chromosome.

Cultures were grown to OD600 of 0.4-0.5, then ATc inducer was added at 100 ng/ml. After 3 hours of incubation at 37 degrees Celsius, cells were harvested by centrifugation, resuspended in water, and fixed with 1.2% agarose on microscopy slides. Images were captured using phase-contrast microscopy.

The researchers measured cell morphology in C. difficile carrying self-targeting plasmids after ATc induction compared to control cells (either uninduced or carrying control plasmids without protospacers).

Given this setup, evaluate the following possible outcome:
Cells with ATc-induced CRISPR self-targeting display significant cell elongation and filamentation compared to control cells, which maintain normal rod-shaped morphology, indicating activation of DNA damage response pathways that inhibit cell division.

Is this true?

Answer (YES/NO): YES